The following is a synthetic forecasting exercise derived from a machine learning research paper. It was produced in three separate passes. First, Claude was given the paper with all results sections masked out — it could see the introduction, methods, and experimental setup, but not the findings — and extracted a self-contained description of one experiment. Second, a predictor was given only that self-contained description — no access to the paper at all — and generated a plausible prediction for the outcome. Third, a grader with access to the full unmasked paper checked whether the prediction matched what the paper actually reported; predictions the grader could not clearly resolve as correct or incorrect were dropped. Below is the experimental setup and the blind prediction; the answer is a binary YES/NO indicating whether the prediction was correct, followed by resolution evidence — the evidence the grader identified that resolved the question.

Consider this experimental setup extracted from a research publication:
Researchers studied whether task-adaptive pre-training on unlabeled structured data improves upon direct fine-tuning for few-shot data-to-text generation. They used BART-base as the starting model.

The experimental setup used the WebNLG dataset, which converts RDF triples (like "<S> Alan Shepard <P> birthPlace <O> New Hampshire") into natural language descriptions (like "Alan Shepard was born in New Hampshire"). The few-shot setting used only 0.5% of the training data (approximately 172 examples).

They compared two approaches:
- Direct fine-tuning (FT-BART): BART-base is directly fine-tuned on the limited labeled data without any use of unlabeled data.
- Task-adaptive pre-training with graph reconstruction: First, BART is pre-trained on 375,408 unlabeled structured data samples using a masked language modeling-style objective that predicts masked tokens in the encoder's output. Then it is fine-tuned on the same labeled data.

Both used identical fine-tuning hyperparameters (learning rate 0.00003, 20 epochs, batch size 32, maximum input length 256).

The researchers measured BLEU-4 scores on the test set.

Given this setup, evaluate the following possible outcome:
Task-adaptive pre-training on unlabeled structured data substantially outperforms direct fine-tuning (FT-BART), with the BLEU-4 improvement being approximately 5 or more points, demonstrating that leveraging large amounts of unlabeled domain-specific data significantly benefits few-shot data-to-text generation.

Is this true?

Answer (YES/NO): YES